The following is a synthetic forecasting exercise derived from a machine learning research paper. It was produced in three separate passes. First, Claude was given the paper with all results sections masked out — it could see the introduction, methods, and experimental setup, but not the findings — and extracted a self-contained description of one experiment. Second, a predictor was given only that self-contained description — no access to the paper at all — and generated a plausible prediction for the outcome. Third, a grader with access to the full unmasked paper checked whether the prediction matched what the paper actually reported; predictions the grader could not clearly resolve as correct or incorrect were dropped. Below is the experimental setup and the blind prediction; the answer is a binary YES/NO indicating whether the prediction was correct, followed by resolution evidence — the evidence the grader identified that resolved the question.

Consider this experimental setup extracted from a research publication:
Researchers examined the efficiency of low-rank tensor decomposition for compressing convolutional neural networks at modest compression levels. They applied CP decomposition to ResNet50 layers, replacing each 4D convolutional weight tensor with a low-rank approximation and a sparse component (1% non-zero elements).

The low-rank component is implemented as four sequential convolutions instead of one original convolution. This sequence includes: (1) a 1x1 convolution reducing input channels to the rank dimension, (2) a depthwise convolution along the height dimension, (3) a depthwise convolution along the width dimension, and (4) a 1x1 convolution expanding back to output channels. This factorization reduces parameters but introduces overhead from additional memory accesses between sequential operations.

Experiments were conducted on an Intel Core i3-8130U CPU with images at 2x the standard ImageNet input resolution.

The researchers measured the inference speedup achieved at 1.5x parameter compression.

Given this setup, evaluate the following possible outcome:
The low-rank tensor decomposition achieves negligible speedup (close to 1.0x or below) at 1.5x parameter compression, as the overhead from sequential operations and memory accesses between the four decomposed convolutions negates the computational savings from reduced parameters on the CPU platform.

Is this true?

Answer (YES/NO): YES